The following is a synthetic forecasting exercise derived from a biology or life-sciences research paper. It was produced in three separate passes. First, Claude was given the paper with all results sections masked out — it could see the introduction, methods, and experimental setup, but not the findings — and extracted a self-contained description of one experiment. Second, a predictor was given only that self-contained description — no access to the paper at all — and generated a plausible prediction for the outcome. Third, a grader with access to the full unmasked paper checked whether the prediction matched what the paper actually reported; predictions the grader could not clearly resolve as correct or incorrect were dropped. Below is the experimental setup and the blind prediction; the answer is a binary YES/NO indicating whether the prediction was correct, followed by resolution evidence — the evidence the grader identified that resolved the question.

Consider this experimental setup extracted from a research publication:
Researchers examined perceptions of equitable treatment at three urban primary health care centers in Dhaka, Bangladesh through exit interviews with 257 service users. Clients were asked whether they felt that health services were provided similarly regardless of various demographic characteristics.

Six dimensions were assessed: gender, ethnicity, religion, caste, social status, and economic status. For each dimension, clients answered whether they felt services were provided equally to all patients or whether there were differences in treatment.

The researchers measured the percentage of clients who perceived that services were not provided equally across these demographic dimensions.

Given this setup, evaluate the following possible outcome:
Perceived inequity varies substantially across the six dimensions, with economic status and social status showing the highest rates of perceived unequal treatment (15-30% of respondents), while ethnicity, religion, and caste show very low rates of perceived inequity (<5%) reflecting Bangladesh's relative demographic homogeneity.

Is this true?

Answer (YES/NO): NO